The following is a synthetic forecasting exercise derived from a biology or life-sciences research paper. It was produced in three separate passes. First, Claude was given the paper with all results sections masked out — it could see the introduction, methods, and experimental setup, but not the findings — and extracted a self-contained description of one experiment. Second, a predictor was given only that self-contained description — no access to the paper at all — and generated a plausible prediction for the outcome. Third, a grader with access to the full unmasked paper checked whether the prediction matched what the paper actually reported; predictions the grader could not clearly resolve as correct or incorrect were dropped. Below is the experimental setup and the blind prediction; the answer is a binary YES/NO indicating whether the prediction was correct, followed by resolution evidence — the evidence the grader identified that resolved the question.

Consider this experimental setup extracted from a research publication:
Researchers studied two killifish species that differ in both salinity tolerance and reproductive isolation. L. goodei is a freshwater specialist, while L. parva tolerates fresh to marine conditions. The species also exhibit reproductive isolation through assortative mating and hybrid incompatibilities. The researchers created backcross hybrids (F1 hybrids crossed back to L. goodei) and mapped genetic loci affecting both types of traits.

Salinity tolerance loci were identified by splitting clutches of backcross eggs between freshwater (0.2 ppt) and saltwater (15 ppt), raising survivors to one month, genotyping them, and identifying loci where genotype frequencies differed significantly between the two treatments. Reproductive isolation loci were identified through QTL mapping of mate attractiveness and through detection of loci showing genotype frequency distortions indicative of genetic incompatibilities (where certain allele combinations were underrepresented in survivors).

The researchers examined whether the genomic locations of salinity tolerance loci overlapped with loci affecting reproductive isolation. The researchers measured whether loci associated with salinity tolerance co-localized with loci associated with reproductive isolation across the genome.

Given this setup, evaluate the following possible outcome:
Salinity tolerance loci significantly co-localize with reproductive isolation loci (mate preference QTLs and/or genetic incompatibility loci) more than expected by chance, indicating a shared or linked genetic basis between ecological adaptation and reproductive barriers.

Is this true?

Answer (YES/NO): NO